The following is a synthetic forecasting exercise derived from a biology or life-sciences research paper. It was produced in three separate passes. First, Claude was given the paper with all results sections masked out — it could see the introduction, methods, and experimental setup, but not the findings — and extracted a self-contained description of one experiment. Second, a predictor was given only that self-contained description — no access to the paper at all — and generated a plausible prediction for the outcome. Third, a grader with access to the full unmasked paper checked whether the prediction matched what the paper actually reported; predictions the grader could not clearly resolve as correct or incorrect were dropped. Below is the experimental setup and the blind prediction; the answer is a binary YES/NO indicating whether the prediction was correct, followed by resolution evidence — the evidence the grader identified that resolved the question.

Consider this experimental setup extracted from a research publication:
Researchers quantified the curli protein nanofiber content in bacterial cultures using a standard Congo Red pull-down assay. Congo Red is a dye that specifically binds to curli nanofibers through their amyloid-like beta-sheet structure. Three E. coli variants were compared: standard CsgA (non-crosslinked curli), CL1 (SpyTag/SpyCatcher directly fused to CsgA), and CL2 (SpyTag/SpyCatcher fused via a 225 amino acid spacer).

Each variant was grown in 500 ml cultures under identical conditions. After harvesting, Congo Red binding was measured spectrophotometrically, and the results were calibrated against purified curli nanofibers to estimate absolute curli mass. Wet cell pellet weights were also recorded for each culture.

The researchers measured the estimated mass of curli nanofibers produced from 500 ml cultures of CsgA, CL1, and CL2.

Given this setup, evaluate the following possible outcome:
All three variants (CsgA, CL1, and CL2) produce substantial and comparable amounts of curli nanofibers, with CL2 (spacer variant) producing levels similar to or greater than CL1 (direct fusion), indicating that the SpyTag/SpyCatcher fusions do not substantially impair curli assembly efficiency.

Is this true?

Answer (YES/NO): NO